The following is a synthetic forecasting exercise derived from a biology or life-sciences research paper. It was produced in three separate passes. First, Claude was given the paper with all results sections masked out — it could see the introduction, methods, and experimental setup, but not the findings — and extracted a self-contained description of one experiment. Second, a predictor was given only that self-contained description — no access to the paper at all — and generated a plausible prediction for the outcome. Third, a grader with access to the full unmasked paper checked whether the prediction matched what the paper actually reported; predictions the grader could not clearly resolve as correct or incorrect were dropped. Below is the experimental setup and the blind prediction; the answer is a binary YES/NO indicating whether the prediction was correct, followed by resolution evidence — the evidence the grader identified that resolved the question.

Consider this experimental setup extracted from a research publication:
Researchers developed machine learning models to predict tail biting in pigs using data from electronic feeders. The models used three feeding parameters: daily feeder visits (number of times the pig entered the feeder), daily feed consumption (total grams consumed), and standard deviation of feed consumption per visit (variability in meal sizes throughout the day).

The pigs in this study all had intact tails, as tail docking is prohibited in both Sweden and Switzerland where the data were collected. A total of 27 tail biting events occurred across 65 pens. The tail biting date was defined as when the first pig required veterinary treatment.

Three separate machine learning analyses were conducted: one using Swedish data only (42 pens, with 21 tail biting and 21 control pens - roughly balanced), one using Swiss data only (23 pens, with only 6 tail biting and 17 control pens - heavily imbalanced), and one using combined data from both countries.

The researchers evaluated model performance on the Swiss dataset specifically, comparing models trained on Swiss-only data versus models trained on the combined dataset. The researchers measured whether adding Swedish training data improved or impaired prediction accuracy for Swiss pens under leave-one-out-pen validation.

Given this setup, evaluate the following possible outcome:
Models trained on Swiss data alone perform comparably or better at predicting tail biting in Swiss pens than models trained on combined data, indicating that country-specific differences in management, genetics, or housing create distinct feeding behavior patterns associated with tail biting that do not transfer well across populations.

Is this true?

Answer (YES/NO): YES